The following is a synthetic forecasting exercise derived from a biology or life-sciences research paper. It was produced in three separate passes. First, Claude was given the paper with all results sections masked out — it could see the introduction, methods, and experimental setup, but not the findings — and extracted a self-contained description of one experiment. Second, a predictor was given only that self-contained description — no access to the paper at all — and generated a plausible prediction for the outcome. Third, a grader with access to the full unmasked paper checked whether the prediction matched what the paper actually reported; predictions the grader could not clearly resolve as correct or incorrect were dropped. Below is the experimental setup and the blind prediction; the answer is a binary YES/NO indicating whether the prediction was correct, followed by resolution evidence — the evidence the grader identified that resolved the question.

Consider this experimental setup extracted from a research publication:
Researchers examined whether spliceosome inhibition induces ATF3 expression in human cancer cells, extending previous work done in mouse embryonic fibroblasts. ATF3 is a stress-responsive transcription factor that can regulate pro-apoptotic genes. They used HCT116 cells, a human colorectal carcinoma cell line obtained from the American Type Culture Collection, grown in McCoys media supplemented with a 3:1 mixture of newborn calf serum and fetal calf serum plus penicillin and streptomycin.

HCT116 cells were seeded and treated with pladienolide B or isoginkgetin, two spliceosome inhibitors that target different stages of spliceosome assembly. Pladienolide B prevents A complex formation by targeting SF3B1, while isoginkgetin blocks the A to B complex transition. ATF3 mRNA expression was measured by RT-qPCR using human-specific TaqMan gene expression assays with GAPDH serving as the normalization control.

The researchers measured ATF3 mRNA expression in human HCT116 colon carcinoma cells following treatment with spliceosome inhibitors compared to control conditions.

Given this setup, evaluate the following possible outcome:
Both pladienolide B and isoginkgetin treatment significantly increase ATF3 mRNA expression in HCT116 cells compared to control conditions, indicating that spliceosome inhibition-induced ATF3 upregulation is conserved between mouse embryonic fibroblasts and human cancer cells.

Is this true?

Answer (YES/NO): YES